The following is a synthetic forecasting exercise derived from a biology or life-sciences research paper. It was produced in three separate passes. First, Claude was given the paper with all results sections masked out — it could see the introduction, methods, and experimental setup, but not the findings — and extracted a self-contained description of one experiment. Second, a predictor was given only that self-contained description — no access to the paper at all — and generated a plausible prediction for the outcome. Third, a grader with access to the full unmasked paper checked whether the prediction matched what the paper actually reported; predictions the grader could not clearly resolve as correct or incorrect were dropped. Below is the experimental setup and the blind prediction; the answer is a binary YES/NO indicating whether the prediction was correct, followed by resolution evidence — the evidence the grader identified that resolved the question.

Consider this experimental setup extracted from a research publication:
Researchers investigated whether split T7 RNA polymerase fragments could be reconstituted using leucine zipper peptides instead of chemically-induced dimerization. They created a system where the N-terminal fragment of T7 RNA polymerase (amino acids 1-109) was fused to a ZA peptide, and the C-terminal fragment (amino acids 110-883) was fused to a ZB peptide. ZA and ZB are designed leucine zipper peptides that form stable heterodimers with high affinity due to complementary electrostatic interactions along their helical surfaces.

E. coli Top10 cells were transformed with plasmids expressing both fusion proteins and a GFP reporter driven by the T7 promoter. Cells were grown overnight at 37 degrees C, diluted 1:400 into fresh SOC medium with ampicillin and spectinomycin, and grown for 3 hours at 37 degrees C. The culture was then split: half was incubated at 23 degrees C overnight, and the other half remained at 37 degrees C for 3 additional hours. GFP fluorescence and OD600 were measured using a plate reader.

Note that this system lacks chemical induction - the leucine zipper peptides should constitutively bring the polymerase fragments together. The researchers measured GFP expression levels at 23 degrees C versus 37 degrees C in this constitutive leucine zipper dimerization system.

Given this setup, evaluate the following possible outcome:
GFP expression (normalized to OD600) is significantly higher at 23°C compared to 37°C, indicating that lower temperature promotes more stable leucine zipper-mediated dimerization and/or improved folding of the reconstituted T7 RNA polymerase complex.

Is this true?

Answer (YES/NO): YES